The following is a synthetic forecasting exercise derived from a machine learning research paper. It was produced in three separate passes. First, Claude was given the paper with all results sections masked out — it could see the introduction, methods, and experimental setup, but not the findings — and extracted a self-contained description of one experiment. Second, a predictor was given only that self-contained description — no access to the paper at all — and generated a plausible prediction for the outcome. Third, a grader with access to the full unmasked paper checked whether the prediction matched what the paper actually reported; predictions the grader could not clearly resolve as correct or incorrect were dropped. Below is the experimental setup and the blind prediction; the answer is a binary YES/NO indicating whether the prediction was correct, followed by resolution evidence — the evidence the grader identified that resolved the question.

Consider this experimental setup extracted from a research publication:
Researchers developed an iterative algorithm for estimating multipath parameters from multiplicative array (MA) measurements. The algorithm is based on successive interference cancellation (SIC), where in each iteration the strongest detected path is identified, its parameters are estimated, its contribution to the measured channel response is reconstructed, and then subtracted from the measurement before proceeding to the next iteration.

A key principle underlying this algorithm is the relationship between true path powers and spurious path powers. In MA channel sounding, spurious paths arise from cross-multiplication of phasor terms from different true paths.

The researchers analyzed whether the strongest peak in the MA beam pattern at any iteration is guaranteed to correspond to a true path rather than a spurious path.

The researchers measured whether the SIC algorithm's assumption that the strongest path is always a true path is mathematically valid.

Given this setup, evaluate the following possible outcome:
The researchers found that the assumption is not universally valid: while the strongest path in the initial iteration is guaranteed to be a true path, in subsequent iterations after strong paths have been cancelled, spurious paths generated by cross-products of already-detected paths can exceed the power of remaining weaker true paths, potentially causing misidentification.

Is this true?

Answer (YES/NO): NO